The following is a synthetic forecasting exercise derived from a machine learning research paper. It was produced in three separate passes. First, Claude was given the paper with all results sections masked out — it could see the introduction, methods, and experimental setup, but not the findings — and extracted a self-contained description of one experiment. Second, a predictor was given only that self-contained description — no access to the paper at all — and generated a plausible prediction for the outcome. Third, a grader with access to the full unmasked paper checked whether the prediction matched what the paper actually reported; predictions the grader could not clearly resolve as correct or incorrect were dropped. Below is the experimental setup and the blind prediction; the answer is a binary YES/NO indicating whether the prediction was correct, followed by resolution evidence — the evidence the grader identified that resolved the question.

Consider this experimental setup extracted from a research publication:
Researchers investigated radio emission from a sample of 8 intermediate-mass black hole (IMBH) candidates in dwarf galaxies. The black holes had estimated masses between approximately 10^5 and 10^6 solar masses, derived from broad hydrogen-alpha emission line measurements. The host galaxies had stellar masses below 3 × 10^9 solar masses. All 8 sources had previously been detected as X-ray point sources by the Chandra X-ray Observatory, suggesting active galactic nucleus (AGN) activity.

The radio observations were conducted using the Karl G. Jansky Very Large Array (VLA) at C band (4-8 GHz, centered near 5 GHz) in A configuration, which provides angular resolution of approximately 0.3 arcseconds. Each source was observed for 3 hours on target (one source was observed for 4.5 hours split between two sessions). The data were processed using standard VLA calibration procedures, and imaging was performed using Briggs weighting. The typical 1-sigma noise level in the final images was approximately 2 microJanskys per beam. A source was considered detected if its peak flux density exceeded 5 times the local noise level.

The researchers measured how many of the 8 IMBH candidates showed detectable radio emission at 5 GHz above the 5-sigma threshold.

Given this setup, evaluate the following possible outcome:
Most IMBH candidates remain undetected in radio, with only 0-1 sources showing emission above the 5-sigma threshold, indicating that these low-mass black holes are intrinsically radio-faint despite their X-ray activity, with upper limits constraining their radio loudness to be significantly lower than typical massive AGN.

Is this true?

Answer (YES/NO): NO